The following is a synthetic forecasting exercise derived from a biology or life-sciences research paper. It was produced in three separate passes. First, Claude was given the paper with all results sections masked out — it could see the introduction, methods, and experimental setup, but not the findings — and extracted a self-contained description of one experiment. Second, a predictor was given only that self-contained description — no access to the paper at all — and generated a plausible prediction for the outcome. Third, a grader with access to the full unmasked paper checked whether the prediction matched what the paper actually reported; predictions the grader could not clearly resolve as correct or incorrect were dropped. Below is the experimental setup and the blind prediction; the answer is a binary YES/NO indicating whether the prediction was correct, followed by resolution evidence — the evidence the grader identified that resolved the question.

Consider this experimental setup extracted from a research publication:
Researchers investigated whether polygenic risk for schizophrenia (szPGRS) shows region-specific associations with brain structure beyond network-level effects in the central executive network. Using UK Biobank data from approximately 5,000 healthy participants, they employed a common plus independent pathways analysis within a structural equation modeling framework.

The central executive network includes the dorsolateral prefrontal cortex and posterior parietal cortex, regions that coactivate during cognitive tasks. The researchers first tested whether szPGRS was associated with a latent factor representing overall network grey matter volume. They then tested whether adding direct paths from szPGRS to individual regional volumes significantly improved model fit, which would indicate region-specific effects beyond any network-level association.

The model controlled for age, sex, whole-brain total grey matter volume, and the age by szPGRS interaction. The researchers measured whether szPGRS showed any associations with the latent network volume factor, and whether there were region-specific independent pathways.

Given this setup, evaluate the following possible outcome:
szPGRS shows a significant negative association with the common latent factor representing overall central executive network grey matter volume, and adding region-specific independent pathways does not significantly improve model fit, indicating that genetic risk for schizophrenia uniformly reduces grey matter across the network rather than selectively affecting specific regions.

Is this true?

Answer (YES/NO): NO